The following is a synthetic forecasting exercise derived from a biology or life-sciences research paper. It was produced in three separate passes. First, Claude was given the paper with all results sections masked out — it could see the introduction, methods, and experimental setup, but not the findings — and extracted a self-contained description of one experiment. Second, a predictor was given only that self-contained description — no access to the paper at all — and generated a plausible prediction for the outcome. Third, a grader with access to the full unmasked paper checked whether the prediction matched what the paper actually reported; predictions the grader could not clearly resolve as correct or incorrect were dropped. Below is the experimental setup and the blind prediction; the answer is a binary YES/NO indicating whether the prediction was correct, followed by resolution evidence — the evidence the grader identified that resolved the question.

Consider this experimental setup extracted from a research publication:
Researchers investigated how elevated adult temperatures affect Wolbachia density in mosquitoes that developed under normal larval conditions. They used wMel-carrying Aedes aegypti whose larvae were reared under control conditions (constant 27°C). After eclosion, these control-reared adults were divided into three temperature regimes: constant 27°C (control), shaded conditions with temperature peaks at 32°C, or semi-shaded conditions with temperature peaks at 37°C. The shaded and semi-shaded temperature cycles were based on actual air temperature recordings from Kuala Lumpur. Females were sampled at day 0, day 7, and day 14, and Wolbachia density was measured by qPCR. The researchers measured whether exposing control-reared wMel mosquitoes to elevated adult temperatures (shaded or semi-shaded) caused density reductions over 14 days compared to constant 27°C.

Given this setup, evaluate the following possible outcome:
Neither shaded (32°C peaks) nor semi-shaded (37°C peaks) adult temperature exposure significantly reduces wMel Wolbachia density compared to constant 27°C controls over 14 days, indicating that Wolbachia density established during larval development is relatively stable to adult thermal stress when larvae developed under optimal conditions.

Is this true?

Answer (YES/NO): NO